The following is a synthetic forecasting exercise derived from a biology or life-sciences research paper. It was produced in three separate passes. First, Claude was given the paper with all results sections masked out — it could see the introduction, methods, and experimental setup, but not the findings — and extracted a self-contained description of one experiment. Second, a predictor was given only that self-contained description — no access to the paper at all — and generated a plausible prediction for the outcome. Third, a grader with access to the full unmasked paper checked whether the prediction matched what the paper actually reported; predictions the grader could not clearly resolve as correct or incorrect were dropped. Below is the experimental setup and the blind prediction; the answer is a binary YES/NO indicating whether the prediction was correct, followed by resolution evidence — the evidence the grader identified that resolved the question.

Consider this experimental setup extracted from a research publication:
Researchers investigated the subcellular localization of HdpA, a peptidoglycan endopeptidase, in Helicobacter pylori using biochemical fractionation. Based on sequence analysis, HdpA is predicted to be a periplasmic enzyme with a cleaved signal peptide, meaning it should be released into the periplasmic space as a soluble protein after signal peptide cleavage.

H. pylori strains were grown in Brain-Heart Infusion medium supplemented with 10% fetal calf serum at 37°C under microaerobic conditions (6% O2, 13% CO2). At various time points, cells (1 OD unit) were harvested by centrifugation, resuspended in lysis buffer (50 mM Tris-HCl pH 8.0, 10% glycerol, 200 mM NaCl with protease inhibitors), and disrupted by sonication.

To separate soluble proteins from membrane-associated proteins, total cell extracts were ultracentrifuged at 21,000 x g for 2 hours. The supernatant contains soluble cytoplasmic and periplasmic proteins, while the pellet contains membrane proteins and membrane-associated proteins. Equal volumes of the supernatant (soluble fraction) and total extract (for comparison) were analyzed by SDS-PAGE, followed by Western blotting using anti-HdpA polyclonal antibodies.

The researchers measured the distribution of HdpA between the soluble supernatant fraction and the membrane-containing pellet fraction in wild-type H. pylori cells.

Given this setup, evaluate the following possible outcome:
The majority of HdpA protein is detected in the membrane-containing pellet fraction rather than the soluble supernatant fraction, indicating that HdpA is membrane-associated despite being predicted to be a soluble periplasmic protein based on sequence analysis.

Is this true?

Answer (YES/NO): YES